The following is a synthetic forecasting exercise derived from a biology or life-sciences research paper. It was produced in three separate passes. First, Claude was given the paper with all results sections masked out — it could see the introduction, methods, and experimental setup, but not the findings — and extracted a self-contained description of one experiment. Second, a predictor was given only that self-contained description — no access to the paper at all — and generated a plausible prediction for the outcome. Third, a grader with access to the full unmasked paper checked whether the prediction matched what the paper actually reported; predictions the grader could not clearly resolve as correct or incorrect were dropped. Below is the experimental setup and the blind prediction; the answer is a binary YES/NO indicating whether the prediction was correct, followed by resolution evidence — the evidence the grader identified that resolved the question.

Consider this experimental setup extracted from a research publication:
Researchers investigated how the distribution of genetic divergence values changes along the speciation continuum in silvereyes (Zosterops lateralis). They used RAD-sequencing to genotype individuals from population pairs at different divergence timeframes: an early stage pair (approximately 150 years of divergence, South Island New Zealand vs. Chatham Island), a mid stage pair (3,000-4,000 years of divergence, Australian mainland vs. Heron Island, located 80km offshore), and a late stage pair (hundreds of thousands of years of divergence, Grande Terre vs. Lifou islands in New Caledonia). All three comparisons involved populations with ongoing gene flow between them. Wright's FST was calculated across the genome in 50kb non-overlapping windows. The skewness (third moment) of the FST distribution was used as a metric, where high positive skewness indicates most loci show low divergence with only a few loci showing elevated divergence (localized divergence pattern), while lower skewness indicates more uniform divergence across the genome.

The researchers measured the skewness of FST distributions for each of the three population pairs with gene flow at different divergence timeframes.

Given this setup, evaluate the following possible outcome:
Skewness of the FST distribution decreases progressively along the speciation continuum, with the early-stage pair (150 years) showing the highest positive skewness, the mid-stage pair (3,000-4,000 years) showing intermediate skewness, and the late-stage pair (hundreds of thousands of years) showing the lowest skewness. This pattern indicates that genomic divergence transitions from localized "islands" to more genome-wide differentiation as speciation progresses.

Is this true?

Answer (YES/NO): YES